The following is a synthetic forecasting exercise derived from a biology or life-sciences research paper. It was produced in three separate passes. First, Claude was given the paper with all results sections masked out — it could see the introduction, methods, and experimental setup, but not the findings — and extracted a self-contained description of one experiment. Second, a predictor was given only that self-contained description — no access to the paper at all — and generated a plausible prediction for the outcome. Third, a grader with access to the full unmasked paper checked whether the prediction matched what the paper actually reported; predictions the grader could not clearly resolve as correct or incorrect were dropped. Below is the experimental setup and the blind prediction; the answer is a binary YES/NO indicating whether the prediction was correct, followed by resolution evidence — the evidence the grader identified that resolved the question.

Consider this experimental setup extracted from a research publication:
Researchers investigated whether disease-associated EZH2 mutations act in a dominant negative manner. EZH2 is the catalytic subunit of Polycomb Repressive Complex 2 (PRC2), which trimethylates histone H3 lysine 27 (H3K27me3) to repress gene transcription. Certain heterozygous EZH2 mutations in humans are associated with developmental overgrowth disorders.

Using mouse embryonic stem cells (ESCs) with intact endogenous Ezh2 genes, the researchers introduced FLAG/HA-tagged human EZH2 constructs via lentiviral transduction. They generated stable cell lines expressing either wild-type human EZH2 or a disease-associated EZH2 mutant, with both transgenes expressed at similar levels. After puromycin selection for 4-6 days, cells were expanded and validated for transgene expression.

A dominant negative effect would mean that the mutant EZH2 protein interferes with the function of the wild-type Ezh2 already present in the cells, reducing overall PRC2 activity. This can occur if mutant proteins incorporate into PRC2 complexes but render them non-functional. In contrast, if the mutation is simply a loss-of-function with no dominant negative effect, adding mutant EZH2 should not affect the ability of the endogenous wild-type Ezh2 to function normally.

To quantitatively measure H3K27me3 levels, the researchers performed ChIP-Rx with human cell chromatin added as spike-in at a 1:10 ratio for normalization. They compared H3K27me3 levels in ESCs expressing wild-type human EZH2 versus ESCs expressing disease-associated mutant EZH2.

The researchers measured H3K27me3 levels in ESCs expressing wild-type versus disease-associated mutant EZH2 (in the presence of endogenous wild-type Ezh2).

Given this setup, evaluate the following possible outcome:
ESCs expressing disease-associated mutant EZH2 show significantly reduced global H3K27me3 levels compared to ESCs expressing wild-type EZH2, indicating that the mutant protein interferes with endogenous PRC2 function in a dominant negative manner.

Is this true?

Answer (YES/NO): YES